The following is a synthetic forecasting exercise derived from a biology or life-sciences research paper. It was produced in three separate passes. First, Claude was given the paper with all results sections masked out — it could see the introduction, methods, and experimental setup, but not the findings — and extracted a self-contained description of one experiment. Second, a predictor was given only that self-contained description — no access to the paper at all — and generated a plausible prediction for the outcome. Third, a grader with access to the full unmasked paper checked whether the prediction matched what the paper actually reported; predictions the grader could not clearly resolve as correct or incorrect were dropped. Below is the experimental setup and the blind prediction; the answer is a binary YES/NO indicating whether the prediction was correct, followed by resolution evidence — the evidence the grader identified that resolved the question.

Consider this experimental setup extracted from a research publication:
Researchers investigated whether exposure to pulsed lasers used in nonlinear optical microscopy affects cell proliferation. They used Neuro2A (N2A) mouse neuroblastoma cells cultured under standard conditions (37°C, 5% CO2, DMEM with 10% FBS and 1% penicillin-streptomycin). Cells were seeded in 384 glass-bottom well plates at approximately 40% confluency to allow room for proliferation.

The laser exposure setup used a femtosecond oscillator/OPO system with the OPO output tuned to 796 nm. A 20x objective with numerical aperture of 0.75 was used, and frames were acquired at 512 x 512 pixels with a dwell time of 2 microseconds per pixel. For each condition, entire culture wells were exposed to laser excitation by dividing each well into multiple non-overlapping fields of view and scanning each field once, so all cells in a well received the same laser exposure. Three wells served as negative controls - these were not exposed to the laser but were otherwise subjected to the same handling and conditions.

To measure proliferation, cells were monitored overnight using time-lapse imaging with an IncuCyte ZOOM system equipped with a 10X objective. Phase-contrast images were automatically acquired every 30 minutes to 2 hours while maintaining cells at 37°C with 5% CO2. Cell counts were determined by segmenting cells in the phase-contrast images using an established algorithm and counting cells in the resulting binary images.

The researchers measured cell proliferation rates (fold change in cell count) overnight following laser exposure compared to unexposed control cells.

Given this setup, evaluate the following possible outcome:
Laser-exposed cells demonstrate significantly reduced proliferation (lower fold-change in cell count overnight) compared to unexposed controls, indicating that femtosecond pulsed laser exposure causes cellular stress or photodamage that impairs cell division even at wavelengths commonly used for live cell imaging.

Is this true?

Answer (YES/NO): NO